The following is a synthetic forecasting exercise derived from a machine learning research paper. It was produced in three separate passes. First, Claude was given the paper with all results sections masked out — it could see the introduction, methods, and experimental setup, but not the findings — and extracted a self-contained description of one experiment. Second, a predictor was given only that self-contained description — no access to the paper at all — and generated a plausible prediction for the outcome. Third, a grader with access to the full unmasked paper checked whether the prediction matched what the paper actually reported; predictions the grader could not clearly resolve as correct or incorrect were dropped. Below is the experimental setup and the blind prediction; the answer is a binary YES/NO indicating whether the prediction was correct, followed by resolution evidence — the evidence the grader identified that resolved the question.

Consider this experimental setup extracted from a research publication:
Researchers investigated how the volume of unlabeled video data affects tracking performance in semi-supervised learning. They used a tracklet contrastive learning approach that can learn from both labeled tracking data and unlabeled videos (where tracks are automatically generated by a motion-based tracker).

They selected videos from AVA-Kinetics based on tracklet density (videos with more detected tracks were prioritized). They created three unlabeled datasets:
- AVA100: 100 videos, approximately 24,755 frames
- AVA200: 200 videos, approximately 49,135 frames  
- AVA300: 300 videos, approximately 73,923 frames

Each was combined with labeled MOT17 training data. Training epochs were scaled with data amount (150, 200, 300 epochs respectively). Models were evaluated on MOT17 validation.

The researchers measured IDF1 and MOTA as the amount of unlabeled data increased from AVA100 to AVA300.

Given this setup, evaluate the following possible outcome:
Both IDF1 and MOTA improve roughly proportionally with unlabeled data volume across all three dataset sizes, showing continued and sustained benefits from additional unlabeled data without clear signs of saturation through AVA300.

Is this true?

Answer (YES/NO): NO